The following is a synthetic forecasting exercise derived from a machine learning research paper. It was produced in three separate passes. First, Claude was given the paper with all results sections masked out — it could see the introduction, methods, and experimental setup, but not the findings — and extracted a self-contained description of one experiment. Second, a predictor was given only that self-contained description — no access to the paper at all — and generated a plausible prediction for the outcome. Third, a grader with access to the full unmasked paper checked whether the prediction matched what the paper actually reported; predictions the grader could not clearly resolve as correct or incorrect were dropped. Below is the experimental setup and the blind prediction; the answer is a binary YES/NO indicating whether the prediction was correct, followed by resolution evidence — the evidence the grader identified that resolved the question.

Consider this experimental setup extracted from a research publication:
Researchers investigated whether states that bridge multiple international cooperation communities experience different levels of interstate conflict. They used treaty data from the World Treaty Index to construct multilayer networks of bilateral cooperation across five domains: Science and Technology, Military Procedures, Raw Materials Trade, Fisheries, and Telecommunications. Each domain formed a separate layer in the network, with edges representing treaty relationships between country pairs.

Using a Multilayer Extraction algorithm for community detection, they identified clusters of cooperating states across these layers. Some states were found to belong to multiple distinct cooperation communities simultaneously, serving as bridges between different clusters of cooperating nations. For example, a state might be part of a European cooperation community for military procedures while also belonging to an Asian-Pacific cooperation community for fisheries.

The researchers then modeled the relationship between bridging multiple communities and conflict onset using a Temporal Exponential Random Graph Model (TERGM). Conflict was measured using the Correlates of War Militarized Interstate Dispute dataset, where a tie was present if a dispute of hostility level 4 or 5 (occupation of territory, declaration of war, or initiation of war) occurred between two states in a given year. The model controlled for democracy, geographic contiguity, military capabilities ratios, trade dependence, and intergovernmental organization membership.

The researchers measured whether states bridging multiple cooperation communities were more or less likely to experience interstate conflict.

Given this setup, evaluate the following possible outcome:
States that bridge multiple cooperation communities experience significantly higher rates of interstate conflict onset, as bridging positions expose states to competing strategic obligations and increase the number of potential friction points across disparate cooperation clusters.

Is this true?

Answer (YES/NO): YES